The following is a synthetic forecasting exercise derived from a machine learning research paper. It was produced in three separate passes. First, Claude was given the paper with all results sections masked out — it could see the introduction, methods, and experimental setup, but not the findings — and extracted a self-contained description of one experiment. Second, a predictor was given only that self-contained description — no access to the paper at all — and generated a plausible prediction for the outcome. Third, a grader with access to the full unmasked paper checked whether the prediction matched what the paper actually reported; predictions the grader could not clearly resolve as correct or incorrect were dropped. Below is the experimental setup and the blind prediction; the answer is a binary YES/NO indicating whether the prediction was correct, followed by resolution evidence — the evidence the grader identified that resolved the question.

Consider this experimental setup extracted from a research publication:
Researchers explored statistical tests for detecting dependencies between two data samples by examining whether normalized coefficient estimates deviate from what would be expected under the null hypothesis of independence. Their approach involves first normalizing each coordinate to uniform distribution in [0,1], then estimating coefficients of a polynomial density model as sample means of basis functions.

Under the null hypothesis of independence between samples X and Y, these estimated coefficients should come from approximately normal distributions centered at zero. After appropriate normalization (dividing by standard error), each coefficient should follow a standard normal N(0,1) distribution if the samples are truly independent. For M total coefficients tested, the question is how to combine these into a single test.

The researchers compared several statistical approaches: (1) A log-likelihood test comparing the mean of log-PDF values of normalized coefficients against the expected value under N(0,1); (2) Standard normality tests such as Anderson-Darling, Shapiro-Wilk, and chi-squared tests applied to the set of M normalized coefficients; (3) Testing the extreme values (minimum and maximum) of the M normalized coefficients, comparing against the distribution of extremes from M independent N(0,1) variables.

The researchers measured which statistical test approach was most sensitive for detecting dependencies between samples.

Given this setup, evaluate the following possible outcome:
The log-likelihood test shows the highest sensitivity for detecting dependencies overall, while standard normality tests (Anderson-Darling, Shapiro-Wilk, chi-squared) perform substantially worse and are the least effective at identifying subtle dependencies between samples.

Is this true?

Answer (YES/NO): NO